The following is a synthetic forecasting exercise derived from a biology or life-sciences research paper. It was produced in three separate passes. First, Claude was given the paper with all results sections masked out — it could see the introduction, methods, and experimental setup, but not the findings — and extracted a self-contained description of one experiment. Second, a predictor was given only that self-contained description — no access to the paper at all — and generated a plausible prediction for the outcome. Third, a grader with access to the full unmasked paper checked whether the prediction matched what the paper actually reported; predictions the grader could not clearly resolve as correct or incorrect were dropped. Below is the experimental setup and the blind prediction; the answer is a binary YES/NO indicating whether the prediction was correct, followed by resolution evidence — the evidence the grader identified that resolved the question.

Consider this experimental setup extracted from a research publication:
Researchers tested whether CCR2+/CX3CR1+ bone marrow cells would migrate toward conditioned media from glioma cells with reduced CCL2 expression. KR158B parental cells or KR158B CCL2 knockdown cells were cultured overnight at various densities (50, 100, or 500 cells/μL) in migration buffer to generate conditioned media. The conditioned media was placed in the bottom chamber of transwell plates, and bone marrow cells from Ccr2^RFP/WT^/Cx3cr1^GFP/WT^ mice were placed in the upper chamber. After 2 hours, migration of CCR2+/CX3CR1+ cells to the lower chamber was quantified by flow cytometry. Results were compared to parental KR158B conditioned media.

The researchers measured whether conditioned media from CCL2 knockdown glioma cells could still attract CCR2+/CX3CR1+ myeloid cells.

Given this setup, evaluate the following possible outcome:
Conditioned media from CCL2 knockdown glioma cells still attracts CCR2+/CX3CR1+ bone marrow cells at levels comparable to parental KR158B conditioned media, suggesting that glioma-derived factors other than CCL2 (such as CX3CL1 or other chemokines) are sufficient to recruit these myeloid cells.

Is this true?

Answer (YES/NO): NO